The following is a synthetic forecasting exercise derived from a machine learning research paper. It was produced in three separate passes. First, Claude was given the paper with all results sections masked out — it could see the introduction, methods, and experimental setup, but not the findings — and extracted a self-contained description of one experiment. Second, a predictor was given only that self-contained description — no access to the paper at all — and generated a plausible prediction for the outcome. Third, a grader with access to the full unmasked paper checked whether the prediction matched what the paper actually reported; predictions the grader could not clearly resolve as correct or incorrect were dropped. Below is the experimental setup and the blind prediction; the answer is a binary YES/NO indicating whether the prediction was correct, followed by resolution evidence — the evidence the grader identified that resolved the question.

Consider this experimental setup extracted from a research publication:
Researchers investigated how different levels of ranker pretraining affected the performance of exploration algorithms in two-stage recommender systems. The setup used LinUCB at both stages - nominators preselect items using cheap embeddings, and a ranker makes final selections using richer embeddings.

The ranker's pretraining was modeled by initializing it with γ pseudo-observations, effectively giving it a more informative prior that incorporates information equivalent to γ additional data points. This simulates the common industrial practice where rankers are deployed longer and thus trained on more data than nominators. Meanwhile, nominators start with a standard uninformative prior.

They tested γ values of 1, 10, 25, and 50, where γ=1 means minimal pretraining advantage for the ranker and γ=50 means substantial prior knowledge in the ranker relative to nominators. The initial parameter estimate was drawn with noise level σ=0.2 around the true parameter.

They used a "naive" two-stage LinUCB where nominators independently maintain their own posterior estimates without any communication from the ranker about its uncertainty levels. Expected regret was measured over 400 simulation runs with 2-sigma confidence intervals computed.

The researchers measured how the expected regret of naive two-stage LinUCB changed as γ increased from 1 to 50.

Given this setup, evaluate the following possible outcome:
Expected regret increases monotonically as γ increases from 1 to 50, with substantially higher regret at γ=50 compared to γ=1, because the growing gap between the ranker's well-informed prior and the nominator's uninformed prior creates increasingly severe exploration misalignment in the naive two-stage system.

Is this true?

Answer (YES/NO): YES